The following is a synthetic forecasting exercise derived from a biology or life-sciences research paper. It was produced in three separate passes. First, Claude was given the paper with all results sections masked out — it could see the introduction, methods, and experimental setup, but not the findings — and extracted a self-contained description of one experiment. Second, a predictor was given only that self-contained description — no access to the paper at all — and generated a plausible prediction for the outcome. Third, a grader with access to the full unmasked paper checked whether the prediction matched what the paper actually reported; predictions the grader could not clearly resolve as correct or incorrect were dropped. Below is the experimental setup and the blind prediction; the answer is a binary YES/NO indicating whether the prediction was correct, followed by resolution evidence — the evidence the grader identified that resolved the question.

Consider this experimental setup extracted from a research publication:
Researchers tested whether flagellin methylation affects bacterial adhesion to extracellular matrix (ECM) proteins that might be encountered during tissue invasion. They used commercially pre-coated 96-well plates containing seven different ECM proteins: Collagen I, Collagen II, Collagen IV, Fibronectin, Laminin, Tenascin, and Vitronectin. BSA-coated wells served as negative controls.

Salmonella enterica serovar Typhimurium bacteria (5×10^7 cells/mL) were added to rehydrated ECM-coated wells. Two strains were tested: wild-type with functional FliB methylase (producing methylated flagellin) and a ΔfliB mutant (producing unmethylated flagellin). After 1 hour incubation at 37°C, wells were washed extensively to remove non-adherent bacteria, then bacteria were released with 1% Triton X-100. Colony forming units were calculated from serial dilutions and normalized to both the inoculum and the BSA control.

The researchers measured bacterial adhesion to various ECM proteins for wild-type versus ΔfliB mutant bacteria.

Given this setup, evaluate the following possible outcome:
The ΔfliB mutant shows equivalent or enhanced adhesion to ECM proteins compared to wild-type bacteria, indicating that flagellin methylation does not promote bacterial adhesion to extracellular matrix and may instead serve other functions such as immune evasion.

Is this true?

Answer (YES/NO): NO